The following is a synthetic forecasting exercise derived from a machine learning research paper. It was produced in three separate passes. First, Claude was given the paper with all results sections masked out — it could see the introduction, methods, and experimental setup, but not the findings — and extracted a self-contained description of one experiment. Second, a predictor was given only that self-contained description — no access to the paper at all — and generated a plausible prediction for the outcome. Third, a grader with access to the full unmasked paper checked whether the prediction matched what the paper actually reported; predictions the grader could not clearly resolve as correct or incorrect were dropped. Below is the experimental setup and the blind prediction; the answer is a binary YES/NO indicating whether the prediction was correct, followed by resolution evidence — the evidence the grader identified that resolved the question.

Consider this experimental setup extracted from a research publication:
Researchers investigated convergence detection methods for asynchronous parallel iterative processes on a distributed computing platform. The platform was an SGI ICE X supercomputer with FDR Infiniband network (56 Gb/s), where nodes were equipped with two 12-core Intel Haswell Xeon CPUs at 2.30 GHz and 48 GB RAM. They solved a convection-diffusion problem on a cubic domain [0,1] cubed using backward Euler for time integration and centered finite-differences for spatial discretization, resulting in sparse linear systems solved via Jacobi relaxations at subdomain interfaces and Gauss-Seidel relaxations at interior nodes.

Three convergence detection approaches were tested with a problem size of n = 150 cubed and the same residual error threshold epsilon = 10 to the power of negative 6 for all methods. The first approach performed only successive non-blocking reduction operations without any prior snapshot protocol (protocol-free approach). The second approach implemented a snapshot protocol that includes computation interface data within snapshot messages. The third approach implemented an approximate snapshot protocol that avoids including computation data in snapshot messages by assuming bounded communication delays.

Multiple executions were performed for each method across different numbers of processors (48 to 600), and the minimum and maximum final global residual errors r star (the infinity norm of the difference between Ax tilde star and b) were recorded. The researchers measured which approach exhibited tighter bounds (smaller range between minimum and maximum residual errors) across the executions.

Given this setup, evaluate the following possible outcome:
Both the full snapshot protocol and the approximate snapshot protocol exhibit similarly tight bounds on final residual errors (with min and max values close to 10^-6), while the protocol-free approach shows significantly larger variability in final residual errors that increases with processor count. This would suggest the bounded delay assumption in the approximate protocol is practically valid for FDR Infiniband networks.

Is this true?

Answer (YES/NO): NO